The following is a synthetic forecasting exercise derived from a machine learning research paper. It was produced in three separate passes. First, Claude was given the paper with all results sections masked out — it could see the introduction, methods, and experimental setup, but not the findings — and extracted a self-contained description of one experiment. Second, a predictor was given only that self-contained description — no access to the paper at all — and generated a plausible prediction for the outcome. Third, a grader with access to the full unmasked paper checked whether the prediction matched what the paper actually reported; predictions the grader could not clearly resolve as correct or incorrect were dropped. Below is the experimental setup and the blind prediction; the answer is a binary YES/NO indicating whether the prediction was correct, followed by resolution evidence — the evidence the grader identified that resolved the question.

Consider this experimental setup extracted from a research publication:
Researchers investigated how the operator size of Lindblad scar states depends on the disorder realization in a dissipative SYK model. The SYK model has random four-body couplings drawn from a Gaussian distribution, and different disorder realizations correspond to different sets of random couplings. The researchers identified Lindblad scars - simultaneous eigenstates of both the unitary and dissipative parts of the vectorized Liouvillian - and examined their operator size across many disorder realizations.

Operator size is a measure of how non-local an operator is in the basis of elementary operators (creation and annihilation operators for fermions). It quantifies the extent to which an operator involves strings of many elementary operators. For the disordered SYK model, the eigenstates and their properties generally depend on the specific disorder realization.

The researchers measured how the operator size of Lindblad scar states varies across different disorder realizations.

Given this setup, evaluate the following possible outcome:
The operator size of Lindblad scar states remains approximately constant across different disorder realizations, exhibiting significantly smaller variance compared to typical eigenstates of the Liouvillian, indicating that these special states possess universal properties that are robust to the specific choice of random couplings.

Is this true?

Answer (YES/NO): YES